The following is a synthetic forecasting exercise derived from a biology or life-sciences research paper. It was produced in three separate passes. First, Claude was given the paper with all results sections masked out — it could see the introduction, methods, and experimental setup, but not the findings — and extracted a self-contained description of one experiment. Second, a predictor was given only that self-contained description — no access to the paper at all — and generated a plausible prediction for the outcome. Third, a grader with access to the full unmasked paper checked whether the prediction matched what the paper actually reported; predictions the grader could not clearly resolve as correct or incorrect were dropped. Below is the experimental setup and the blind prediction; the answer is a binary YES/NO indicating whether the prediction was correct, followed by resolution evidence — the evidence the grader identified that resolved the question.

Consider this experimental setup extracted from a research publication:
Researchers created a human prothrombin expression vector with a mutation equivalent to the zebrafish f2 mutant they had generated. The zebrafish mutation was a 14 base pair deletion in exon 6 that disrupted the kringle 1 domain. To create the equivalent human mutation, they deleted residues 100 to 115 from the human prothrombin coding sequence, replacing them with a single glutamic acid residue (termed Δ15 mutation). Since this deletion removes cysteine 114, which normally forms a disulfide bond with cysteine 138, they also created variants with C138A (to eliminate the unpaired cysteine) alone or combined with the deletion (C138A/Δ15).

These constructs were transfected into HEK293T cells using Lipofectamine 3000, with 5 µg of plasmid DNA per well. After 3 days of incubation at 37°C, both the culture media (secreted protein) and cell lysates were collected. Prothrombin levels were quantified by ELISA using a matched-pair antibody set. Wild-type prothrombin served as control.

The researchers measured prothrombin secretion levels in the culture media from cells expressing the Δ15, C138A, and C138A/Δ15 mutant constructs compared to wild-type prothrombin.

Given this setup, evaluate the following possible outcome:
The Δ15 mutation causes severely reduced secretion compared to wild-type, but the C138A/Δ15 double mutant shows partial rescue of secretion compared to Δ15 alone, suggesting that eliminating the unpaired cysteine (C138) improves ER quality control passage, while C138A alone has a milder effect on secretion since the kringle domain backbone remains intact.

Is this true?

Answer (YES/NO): NO